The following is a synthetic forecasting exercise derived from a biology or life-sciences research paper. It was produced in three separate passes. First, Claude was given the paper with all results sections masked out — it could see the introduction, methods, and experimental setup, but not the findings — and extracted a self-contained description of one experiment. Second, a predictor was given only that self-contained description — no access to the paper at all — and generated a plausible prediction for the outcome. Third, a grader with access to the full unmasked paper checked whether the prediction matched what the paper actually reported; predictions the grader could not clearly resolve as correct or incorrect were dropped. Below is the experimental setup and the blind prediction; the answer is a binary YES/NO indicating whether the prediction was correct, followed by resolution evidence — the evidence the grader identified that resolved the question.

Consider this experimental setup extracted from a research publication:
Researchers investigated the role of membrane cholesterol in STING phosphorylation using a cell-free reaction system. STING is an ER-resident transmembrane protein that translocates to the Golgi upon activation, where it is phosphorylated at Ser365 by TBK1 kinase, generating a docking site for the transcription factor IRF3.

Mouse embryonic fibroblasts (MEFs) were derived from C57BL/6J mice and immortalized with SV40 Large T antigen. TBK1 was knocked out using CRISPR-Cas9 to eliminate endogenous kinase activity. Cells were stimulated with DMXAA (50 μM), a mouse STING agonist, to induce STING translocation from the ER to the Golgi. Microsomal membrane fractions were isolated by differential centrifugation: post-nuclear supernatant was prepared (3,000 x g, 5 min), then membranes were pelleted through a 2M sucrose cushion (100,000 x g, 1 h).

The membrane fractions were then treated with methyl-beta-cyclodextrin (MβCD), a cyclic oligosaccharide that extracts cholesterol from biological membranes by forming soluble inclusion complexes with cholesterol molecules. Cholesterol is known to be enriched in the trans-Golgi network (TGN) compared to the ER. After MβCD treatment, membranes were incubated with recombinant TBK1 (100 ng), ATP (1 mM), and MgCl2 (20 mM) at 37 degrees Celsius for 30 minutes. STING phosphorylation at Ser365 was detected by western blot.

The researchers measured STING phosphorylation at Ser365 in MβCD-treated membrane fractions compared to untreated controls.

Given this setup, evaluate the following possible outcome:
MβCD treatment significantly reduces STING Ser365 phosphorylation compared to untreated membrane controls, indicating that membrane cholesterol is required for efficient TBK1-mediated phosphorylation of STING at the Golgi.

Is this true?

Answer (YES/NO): YES